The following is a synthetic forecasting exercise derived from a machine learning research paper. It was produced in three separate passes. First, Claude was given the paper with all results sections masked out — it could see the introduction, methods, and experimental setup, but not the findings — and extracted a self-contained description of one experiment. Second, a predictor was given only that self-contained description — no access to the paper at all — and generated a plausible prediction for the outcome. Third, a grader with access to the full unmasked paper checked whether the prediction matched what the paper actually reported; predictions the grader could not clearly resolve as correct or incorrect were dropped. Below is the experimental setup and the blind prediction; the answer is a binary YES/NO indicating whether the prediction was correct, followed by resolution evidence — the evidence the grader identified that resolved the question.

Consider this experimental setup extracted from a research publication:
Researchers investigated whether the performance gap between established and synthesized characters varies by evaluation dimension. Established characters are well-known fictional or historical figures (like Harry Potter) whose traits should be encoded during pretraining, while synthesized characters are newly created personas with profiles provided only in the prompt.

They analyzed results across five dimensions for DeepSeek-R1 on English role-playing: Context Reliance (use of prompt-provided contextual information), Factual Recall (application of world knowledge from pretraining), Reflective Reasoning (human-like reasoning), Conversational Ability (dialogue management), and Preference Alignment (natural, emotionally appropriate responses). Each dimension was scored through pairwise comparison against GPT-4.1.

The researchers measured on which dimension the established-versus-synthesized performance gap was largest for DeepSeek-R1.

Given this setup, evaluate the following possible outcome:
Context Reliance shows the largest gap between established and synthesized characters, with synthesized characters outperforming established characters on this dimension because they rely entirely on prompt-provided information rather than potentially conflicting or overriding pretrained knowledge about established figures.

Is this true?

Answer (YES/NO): NO